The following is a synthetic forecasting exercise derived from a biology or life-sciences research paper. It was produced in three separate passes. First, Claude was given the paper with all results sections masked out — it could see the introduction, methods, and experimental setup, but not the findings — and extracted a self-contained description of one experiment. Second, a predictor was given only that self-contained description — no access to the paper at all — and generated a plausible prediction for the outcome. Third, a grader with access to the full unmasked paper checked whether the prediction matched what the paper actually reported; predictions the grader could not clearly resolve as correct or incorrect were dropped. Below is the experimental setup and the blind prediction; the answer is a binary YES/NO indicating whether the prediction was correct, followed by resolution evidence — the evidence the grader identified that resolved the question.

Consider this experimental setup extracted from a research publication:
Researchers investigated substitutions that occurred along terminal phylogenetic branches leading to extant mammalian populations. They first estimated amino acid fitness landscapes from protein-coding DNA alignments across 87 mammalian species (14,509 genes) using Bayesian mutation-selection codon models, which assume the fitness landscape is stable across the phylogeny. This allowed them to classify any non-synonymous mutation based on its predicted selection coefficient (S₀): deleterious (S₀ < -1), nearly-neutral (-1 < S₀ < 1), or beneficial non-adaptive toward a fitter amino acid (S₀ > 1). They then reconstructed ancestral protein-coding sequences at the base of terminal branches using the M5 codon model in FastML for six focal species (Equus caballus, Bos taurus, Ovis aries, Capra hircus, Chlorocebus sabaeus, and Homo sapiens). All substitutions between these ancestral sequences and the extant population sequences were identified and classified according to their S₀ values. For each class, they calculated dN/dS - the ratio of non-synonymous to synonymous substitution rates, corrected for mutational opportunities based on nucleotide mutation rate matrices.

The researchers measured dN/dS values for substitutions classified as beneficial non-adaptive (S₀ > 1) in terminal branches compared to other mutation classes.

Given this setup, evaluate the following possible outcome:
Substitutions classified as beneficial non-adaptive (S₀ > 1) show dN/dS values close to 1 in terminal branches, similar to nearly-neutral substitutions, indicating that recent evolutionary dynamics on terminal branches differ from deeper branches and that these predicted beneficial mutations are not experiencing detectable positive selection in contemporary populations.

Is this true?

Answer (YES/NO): NO